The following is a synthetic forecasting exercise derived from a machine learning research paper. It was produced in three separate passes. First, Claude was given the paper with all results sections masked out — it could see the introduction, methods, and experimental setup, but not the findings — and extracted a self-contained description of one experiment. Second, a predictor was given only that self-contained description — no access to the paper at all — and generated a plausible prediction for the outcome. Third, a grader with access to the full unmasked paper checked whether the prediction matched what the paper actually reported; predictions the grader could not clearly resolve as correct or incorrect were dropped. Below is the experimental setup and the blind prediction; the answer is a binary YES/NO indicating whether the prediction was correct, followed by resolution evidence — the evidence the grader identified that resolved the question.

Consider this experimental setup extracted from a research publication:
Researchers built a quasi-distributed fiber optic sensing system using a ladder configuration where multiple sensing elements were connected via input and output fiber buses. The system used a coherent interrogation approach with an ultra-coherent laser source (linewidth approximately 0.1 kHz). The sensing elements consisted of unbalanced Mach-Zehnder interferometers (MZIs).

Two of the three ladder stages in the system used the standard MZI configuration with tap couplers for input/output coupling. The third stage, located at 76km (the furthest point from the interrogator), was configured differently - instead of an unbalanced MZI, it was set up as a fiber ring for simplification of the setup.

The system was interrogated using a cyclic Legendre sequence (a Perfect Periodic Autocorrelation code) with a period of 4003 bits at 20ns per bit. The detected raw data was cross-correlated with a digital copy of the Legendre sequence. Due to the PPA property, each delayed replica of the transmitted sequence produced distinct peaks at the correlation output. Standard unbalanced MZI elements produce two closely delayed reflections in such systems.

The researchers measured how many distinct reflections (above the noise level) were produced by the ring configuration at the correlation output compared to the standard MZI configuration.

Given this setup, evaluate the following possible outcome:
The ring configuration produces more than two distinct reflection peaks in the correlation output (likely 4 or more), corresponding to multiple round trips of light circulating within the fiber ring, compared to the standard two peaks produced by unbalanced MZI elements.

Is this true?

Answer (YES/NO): YES